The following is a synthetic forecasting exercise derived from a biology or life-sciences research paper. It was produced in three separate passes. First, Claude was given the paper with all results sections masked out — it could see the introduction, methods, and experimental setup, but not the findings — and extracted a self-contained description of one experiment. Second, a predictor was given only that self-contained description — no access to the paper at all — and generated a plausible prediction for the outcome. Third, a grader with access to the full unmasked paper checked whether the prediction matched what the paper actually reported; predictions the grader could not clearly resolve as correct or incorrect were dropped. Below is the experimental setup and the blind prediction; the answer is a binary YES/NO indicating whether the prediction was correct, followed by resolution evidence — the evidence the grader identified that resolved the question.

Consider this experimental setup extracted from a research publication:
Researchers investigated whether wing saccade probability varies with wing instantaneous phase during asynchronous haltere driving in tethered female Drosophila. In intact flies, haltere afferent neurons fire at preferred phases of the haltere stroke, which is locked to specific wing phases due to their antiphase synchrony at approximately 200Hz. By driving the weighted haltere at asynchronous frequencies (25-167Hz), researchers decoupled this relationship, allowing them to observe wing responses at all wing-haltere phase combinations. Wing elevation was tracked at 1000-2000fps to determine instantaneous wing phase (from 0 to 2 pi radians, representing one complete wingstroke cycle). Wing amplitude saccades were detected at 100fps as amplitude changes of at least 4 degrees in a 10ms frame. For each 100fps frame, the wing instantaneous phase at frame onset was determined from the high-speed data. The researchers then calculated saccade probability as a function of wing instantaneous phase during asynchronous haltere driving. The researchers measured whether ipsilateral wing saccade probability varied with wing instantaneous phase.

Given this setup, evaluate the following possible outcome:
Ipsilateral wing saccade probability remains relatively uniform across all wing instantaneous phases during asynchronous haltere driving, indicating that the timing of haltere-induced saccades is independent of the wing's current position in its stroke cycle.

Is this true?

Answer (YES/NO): YES